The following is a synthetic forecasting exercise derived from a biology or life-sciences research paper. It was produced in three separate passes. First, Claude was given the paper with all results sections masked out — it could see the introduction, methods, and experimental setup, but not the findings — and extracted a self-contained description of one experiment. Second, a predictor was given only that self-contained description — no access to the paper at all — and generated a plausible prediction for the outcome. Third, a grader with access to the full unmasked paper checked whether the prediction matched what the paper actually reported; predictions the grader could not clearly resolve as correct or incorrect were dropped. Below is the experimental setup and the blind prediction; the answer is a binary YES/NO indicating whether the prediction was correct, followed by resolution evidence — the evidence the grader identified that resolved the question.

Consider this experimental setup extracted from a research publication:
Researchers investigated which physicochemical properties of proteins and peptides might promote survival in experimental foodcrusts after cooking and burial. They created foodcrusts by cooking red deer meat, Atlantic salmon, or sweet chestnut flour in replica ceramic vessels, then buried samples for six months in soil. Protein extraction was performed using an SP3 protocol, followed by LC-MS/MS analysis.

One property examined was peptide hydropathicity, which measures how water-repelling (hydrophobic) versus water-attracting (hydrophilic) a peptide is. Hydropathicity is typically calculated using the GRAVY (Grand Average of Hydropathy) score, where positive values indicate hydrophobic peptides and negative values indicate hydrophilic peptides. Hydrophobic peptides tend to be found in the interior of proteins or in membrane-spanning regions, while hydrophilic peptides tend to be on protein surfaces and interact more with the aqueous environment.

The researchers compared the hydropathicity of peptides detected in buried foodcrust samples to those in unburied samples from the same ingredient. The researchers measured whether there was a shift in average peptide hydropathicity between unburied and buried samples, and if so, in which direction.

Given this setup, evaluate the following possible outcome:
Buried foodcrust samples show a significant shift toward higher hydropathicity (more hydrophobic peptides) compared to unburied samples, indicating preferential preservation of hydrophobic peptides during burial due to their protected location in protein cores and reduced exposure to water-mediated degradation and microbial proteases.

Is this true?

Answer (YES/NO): NO